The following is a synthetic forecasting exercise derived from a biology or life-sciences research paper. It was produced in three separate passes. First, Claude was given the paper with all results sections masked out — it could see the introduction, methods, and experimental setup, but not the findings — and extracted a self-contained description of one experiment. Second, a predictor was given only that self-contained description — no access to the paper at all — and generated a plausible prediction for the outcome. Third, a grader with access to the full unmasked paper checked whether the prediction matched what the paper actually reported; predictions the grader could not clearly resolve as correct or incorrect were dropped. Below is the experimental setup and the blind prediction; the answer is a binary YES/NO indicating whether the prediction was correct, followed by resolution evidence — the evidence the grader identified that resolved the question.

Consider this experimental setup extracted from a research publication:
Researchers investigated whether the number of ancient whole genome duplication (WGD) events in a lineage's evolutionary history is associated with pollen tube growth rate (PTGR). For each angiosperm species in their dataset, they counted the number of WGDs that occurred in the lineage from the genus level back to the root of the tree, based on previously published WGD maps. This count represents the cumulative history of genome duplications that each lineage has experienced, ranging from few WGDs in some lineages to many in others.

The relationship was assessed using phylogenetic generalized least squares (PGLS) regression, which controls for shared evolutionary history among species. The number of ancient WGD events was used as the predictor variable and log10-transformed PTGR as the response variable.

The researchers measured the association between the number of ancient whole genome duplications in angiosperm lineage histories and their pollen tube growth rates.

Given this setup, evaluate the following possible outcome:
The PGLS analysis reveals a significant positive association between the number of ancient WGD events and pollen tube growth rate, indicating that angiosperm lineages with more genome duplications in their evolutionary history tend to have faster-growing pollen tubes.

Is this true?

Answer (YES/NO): NO